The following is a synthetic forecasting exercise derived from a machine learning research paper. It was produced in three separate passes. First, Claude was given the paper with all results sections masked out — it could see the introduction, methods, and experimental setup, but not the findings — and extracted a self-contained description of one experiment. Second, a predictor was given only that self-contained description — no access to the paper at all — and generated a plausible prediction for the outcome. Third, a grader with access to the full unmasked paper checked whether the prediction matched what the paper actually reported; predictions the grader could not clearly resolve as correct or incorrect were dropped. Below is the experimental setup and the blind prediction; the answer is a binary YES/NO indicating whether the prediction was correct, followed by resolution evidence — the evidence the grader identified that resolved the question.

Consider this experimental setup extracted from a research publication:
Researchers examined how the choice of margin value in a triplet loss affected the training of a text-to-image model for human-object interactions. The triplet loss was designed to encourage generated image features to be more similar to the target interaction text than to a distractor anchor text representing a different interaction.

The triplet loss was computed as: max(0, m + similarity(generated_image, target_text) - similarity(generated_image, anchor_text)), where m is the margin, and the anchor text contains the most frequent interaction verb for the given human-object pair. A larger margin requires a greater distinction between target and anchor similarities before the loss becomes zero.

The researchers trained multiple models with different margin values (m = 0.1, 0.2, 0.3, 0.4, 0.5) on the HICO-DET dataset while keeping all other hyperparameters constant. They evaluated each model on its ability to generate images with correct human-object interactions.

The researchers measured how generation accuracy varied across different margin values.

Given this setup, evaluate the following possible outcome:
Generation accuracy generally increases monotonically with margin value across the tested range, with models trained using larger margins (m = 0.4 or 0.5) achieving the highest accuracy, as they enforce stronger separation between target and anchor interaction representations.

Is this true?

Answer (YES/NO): NO